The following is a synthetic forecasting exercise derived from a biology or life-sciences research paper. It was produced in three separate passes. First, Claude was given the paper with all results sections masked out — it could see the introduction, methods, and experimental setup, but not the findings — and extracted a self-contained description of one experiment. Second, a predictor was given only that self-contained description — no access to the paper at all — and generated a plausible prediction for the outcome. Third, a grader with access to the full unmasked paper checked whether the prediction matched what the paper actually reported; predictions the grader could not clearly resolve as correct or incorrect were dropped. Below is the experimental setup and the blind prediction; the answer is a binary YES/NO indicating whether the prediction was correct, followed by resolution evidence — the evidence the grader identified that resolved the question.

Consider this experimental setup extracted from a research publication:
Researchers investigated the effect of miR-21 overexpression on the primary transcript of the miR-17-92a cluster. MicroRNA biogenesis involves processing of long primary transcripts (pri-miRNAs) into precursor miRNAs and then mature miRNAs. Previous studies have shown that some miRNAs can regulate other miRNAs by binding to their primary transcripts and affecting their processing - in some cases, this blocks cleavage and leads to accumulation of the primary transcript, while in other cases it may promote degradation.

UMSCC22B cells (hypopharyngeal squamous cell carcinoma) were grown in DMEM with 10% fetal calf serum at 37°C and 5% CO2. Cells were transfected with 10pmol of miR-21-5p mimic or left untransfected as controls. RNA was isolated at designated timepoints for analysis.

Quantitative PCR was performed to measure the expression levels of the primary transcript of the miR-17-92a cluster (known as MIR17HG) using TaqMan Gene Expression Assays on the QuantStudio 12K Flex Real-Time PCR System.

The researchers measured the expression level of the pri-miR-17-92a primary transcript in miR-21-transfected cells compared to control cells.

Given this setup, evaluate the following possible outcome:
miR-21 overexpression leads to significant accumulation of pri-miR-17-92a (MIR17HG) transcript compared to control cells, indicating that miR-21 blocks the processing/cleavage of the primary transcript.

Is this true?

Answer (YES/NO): NO